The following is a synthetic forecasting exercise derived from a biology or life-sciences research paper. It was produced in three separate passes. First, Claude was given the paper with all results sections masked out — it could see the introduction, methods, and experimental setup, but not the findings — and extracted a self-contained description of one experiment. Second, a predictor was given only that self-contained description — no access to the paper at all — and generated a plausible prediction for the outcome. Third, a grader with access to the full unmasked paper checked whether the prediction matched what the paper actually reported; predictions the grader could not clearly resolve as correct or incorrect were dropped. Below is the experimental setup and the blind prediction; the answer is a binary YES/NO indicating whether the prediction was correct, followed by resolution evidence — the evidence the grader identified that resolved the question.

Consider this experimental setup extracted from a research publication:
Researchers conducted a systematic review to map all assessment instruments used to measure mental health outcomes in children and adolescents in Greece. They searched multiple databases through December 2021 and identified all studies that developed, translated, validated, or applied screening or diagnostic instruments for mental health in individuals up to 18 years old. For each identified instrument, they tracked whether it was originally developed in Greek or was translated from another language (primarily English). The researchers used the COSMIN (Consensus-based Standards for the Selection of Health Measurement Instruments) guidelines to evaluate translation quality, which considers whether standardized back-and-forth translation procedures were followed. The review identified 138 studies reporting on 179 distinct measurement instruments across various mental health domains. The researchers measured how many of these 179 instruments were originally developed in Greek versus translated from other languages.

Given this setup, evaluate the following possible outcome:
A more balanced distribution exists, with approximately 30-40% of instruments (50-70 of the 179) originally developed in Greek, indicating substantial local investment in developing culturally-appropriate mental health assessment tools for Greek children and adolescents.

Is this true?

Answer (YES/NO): NO